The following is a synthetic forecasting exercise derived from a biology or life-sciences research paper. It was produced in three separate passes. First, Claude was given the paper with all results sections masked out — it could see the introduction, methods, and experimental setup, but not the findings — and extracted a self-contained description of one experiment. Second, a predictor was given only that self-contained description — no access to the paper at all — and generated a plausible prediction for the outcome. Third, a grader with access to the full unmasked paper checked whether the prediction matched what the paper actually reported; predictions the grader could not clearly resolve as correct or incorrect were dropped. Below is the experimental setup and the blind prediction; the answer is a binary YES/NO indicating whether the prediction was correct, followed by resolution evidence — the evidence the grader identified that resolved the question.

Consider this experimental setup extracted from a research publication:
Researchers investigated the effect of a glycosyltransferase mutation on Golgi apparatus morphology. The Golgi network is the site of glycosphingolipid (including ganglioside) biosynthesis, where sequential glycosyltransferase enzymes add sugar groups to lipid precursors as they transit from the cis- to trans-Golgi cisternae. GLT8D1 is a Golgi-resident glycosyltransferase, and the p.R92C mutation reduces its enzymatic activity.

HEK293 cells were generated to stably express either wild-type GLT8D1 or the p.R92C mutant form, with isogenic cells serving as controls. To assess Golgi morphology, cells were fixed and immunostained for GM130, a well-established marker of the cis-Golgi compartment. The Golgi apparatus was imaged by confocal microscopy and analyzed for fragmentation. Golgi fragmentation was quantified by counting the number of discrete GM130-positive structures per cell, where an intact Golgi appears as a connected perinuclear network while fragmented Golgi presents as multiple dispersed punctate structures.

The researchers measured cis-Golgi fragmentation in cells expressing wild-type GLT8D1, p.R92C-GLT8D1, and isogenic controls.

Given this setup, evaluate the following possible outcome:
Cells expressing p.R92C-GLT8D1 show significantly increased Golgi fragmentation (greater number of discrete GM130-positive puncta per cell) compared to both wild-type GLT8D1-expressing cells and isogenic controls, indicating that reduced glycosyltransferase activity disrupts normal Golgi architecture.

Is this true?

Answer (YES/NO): YES